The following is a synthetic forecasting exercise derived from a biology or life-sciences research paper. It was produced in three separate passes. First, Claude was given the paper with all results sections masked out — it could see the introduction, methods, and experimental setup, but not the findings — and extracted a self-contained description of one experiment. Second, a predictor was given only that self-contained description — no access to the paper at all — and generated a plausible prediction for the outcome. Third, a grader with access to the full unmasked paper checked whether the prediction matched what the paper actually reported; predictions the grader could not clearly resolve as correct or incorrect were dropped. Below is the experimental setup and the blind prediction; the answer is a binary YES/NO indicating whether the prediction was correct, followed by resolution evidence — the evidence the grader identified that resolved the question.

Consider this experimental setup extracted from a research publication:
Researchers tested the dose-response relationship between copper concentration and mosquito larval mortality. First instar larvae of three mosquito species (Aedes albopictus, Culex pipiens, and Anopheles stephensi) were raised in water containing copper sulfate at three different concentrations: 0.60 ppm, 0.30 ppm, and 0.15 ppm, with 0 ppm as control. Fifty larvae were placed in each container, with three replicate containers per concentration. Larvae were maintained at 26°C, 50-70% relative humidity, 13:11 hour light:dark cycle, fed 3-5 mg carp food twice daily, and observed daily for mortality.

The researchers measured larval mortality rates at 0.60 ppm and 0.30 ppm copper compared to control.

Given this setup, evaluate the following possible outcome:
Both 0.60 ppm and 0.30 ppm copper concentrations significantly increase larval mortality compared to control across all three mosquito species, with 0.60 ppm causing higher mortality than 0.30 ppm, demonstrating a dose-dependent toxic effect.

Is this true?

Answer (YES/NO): YES